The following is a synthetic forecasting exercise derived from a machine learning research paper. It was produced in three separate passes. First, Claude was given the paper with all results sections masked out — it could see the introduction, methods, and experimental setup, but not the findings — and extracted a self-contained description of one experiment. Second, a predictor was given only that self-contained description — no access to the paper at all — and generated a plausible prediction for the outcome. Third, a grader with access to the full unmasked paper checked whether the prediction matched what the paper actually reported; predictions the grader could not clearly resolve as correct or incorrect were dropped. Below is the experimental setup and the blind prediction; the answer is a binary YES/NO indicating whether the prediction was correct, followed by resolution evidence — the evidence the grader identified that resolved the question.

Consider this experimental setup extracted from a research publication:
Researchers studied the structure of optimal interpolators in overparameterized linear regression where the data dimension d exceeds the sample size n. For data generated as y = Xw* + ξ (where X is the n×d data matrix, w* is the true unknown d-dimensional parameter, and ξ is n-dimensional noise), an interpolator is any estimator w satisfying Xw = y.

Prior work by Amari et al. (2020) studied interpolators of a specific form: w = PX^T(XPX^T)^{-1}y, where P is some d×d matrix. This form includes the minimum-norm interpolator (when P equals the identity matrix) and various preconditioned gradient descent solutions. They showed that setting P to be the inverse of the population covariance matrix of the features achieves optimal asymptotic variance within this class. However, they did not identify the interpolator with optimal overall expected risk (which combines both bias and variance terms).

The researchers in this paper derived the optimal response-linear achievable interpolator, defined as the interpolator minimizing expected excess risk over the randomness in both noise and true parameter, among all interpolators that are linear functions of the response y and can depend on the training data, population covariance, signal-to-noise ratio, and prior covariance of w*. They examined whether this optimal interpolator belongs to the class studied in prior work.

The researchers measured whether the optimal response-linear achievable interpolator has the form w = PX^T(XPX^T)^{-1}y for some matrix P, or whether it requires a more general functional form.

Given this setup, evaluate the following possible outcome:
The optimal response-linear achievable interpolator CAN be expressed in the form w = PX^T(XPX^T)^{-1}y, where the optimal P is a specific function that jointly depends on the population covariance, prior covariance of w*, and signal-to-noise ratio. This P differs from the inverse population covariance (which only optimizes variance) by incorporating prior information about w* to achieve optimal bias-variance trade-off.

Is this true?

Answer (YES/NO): NO